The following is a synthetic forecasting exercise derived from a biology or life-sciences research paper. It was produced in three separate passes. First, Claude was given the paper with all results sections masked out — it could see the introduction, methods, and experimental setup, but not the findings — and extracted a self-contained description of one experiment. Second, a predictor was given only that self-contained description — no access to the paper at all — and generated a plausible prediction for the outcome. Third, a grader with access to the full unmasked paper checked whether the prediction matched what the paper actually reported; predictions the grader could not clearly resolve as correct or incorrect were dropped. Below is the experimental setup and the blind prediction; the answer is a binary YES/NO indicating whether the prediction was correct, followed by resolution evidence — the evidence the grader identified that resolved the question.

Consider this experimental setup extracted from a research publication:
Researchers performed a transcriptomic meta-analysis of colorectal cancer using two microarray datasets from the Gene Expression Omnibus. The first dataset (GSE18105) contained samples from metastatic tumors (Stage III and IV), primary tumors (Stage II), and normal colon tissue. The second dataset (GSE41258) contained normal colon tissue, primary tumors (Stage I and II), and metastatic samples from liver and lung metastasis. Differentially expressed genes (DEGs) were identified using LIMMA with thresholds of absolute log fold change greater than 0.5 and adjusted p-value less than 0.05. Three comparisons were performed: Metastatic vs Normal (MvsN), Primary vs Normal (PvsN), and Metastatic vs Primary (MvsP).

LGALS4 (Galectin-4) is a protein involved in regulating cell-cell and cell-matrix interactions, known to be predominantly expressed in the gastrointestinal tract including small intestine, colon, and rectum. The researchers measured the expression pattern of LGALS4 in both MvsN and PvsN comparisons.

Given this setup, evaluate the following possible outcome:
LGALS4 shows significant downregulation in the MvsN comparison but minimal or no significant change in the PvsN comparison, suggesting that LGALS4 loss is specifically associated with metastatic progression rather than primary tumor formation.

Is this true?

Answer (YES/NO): NO